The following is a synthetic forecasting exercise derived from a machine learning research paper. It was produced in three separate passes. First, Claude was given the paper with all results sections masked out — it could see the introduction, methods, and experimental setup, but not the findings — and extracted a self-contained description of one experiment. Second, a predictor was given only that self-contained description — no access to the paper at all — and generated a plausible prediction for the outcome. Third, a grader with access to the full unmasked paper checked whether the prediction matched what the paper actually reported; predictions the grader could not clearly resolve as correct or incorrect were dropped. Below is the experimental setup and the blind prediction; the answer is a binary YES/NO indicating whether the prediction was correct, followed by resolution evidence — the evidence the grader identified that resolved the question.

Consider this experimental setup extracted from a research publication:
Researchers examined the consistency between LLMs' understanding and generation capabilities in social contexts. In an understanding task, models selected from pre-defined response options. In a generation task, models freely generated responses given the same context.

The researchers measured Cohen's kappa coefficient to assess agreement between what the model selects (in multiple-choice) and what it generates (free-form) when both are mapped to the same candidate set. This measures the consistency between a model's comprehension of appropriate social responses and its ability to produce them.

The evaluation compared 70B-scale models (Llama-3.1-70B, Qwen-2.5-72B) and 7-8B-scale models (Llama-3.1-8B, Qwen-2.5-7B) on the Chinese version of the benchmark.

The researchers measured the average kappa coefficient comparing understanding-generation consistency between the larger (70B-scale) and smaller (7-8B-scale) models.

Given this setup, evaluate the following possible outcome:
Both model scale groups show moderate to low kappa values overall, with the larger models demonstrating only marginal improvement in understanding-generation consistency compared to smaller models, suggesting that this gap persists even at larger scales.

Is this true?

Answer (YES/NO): YES